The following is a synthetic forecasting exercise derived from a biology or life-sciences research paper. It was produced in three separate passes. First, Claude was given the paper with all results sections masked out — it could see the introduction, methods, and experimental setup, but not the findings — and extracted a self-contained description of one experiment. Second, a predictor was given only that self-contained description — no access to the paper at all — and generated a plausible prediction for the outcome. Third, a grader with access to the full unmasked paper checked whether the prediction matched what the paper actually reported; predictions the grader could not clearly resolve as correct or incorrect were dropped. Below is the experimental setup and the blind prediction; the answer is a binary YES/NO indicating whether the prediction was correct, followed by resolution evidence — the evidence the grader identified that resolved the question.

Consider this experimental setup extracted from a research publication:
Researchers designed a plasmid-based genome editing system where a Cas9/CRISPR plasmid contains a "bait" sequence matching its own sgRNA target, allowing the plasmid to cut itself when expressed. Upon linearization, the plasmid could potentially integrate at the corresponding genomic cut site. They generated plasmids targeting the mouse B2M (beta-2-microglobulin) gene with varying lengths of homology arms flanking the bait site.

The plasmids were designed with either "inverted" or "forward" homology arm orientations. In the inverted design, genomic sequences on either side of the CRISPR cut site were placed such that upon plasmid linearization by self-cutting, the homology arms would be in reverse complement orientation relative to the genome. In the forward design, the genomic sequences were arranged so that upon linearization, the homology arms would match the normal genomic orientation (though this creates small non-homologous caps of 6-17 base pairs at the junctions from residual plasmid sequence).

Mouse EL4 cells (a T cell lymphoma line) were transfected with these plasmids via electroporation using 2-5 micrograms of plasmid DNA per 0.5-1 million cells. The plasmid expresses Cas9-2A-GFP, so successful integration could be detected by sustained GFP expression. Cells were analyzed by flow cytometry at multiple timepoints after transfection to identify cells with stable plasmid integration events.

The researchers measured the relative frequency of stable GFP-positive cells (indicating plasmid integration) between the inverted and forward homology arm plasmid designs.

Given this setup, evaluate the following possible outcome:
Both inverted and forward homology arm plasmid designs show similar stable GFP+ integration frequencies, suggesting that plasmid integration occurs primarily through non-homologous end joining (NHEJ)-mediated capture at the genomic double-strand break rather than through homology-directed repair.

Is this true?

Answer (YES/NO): YES